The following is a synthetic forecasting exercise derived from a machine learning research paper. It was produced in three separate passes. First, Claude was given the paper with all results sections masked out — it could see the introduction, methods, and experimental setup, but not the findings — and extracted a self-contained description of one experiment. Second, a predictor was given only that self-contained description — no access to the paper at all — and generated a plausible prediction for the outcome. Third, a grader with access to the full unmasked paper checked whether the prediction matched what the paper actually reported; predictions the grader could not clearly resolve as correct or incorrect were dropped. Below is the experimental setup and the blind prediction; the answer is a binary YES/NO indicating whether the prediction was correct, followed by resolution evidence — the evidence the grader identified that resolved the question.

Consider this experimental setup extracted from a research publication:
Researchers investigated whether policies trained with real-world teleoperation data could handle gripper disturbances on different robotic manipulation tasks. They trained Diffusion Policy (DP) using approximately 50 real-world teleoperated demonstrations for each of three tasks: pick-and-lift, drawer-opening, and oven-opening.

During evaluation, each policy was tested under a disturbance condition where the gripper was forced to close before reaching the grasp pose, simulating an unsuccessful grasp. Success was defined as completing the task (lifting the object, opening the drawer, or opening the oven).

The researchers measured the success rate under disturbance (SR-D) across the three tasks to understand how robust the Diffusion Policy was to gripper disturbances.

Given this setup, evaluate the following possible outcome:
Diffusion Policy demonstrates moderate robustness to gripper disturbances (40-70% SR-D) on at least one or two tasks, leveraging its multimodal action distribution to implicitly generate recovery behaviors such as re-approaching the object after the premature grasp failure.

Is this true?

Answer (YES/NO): NO